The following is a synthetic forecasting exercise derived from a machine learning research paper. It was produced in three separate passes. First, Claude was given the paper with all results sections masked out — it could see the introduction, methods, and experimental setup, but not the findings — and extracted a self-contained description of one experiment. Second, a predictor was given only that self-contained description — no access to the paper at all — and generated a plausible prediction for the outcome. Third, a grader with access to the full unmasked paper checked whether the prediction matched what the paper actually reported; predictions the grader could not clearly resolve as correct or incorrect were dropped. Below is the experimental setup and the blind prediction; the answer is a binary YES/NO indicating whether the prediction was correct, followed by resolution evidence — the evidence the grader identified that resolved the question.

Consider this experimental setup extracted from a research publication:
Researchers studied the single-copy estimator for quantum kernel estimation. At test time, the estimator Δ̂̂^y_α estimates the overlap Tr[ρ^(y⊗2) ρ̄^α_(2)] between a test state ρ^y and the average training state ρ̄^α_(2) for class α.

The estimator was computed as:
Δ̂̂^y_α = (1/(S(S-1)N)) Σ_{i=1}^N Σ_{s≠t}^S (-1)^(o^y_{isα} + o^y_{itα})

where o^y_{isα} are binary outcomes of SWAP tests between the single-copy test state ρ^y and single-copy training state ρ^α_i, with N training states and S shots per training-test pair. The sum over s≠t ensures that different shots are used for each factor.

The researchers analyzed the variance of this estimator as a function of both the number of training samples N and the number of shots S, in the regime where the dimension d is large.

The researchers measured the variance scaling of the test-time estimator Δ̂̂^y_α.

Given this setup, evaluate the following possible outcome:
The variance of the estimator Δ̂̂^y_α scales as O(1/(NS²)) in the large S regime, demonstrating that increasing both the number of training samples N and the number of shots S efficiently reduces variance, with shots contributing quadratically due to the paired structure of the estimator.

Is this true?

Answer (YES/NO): NO